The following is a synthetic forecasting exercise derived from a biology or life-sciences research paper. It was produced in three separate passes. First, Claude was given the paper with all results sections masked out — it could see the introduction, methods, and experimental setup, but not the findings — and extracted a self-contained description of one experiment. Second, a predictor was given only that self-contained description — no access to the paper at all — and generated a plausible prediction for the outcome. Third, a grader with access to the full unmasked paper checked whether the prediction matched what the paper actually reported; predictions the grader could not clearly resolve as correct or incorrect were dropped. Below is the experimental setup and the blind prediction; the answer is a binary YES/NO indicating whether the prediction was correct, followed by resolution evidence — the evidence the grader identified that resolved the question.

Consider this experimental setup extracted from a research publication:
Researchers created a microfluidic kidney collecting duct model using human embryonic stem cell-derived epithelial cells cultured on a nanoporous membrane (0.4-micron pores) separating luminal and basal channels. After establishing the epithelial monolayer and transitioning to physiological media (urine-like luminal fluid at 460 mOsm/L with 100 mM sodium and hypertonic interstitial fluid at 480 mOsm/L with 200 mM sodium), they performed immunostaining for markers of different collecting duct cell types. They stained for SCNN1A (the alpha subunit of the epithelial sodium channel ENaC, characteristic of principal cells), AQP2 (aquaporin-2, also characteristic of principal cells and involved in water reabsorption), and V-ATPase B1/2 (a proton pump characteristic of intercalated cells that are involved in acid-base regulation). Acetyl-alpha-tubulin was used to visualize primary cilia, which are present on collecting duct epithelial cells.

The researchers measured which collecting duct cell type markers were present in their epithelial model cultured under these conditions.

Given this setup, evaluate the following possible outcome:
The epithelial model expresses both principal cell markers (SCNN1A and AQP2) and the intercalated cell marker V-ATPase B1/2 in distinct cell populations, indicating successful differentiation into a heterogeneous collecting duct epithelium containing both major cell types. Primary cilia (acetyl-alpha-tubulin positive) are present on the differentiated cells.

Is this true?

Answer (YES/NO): YES